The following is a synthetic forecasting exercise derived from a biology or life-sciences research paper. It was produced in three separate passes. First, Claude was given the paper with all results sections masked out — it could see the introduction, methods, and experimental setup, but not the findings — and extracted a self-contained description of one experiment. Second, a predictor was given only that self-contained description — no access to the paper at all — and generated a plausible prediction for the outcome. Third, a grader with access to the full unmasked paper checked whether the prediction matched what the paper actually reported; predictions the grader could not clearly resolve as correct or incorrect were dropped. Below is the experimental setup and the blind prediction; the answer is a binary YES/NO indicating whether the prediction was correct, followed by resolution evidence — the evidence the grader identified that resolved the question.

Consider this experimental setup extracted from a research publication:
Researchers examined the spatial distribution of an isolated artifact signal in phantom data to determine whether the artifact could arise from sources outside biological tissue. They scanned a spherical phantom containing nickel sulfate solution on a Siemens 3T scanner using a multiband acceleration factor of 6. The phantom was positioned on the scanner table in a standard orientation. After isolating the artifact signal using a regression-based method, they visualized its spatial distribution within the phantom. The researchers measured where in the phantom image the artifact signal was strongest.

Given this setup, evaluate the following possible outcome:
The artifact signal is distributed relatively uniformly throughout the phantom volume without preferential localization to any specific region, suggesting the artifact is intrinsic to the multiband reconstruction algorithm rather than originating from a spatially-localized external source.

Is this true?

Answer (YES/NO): NO